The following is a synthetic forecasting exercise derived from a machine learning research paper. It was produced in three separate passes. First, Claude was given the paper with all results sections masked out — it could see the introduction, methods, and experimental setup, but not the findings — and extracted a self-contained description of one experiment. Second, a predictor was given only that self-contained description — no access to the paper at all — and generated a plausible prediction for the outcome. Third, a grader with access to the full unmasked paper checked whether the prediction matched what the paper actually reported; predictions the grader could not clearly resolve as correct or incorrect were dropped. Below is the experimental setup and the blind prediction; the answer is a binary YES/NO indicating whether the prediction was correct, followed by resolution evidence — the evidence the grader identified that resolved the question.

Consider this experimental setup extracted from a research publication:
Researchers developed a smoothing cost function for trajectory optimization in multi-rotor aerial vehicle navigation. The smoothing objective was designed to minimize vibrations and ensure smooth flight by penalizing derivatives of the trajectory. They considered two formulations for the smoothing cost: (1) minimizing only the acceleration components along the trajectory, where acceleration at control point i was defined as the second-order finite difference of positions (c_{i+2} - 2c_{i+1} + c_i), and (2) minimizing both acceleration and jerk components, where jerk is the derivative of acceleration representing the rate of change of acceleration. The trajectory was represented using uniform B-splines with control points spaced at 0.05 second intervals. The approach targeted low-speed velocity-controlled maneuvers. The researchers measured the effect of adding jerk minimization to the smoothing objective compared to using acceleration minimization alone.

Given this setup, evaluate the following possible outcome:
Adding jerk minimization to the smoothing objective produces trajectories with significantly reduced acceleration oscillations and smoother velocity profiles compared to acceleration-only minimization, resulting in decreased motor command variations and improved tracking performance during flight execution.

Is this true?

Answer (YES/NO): NO